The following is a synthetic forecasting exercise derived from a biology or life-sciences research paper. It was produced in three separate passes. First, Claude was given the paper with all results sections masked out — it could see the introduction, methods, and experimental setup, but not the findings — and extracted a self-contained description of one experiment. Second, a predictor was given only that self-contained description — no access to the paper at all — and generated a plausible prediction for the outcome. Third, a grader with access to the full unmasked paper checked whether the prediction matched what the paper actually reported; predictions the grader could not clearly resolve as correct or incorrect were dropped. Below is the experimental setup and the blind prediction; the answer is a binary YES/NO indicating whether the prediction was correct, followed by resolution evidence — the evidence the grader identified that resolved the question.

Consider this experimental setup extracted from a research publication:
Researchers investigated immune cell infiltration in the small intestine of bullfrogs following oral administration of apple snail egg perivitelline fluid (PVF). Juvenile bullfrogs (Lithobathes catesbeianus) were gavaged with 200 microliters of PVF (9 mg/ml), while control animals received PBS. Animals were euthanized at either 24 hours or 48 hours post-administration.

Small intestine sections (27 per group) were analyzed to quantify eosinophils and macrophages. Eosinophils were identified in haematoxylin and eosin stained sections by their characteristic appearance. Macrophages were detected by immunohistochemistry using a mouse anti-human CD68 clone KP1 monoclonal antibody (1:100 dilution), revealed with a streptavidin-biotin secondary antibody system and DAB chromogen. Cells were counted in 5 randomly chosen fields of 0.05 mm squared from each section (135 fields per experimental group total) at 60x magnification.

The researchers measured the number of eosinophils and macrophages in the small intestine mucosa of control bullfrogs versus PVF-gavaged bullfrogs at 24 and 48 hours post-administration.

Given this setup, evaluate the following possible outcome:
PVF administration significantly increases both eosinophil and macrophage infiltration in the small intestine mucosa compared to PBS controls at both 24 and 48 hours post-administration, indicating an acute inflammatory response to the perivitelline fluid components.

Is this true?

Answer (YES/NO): NO